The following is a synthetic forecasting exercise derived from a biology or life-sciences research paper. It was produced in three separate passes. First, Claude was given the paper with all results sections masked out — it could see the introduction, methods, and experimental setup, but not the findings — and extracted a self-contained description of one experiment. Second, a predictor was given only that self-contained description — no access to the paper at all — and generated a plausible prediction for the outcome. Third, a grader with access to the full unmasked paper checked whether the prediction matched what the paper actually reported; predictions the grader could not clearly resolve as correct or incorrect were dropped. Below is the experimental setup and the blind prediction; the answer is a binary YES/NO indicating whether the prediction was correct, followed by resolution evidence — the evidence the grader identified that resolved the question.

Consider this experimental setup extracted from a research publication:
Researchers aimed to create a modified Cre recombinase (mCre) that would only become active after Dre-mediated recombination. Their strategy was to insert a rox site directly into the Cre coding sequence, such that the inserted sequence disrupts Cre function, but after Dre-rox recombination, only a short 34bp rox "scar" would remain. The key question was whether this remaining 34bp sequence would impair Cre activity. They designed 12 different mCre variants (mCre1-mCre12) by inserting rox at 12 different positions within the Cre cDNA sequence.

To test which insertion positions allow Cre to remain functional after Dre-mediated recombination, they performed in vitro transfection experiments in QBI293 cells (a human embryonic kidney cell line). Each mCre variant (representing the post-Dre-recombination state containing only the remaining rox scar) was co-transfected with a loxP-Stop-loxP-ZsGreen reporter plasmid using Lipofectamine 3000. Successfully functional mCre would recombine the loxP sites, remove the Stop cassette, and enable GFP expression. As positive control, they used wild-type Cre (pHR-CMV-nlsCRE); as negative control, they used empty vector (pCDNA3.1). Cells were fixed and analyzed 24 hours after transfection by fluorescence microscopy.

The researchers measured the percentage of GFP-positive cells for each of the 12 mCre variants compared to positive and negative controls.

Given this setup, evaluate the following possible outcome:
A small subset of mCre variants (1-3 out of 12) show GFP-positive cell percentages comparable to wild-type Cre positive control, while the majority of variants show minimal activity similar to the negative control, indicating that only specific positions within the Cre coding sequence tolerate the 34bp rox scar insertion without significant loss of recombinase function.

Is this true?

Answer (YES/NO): NO